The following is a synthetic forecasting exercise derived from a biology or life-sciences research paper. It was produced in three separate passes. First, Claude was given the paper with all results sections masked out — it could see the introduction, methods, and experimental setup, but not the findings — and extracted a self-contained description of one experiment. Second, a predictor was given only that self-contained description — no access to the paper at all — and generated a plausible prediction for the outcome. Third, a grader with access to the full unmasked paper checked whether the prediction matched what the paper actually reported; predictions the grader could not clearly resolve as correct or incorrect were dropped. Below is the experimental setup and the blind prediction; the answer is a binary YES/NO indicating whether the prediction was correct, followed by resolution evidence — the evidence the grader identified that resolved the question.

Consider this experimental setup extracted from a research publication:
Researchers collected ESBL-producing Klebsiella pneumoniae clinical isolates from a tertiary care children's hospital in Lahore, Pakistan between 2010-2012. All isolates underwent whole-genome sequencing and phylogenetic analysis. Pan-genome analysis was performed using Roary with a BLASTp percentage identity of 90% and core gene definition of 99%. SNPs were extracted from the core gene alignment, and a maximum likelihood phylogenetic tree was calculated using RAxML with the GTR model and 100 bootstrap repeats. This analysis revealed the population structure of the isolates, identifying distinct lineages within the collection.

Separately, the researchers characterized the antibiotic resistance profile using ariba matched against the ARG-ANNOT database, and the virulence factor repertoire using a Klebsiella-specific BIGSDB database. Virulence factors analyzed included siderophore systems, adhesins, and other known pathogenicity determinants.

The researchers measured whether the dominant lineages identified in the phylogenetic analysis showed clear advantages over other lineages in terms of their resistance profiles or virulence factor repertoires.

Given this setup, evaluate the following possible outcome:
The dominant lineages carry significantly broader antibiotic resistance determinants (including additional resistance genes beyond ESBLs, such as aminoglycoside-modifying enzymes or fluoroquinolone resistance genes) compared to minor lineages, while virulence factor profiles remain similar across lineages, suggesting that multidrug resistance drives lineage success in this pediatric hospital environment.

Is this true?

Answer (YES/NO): NO